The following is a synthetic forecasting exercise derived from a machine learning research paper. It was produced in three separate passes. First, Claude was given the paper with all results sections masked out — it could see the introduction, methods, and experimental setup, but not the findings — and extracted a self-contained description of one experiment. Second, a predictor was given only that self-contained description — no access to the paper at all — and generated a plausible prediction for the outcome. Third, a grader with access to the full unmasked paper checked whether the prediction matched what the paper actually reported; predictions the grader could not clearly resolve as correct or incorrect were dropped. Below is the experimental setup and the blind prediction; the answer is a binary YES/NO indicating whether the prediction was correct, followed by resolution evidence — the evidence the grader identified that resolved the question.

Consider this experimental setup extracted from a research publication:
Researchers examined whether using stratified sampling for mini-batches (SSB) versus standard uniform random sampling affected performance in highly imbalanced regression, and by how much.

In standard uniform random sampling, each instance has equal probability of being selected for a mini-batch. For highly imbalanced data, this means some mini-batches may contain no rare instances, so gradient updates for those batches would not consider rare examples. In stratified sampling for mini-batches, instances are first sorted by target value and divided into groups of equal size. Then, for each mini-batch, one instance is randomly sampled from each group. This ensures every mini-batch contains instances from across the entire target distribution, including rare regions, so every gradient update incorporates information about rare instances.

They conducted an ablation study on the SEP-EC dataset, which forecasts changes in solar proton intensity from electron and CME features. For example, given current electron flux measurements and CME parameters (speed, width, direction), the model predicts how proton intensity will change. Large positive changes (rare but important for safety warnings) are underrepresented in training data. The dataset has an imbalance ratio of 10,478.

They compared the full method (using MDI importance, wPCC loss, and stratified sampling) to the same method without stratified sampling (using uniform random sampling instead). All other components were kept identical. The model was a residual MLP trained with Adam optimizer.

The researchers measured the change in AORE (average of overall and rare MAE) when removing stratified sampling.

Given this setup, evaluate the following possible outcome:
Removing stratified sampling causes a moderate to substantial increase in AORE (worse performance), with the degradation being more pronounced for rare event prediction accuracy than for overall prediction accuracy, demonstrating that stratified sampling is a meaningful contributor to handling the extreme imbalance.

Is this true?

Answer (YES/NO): NO